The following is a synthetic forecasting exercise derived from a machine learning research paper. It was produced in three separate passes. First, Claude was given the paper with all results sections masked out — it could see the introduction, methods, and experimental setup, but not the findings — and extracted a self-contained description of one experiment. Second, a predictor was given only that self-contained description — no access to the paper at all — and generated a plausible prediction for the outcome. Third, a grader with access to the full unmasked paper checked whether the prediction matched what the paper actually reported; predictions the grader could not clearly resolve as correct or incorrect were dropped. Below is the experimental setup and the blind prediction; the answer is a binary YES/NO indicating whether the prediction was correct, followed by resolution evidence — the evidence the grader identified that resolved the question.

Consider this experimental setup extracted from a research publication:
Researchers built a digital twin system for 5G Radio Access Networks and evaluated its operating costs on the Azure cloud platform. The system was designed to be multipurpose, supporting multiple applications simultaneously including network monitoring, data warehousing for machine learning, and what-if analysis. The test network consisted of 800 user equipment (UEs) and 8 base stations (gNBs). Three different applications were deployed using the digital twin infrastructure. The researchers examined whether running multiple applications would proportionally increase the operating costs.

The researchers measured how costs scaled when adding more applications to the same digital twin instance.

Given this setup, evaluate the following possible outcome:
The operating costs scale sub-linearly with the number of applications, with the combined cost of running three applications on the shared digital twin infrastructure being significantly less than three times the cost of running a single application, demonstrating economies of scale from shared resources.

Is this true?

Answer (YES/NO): YES